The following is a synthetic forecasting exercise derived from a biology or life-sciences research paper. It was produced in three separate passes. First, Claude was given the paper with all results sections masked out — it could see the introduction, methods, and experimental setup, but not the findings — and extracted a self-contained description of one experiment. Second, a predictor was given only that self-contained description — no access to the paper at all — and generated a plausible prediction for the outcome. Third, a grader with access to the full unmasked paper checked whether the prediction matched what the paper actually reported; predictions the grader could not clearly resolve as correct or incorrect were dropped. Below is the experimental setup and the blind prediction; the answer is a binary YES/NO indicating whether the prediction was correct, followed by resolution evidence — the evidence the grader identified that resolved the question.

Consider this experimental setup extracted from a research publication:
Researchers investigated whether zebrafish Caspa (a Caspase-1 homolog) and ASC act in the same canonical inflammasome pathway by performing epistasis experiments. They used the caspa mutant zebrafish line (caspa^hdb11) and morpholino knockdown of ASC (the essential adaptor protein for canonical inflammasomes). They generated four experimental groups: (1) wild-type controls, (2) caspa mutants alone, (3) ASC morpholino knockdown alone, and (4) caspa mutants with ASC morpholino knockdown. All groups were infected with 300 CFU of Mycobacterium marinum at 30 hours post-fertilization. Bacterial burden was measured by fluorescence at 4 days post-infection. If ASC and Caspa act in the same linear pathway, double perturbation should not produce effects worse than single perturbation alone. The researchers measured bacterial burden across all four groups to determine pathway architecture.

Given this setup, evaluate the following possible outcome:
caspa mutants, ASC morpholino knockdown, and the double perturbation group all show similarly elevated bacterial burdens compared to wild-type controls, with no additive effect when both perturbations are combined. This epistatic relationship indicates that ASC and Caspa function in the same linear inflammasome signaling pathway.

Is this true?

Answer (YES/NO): NO